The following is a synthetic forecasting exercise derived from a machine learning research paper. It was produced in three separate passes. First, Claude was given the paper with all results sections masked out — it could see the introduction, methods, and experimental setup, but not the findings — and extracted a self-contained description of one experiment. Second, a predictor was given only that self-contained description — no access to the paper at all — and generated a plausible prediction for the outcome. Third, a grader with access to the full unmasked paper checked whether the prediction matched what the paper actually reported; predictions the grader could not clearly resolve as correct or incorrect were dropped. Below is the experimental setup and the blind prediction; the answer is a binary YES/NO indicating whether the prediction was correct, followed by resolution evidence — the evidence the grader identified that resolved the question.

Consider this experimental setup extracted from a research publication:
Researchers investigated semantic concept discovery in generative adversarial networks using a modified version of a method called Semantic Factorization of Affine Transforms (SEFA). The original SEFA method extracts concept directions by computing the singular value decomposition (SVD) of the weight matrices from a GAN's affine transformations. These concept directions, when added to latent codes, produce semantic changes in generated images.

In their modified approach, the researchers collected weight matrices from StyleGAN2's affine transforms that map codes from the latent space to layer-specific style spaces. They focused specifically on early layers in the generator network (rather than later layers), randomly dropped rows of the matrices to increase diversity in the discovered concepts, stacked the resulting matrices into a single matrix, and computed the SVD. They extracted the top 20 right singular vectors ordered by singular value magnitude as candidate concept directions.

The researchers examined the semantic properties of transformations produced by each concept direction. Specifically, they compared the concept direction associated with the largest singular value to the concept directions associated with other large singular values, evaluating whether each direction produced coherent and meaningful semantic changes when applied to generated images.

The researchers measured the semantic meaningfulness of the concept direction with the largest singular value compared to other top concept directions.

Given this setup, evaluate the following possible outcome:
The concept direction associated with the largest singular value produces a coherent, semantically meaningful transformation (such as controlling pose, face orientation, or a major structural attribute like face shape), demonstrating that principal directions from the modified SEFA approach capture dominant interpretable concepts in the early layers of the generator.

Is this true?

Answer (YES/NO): NO